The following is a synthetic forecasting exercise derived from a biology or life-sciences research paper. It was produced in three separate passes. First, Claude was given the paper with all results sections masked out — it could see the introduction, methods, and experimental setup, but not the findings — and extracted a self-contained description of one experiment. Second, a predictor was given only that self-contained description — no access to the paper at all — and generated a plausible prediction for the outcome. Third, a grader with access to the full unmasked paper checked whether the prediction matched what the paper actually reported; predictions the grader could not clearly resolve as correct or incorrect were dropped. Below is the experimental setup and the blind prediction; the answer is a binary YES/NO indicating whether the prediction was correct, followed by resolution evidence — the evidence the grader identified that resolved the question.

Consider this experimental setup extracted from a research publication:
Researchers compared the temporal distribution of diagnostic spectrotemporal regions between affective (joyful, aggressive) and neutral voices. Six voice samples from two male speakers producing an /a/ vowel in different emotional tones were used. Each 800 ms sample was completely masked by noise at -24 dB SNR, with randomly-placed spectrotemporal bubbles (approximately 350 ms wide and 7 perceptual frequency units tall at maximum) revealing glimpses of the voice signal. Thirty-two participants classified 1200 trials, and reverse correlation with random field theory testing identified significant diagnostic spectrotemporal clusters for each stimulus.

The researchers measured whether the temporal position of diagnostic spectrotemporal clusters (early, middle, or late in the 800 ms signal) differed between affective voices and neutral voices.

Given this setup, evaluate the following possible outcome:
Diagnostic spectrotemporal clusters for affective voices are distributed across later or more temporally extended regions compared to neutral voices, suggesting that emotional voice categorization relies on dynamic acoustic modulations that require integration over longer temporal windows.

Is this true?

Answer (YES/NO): NO